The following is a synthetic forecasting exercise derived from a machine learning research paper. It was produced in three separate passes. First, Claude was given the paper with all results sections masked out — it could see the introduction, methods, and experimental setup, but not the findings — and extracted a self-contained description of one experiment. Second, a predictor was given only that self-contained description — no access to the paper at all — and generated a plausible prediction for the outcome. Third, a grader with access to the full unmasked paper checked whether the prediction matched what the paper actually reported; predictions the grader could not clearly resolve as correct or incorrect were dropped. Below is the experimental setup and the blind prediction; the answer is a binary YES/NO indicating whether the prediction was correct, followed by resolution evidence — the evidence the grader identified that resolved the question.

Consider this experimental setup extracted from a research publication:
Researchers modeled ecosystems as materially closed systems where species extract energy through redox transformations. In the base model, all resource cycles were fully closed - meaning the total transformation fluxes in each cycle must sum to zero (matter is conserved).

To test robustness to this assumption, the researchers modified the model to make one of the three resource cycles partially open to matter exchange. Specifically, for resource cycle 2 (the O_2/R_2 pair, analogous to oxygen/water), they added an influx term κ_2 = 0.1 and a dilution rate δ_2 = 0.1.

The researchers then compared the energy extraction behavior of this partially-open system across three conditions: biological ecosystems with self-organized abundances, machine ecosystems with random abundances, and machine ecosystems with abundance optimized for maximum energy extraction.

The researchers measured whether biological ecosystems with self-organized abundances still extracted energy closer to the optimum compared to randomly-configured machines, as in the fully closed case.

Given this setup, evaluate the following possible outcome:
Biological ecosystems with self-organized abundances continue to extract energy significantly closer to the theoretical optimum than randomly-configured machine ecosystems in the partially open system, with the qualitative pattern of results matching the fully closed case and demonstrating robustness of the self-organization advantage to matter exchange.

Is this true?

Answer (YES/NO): YES